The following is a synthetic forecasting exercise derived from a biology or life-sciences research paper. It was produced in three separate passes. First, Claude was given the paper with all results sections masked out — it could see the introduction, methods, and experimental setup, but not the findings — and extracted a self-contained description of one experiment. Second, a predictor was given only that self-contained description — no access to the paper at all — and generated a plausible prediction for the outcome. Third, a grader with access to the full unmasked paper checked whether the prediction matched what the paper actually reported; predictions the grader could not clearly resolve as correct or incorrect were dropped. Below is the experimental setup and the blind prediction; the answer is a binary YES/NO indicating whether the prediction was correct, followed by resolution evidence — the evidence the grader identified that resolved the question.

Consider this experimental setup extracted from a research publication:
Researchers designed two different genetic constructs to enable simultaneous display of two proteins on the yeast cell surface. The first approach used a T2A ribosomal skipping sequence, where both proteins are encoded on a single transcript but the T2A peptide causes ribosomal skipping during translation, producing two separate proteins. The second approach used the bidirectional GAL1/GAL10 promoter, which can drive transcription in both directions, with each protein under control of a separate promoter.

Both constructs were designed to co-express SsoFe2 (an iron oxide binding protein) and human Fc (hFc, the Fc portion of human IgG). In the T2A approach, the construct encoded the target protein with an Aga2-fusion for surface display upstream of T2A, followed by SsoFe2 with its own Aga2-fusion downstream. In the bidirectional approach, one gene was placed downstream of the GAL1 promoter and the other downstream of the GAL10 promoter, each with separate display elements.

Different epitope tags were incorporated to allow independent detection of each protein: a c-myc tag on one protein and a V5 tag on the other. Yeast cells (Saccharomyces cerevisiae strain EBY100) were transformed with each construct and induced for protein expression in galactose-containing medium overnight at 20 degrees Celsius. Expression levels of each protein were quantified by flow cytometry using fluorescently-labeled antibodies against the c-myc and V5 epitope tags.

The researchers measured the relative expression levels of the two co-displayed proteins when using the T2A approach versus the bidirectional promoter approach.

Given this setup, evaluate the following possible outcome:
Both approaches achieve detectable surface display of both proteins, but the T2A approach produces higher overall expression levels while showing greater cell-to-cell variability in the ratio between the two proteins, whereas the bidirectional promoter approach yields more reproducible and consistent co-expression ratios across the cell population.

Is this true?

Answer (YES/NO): NO